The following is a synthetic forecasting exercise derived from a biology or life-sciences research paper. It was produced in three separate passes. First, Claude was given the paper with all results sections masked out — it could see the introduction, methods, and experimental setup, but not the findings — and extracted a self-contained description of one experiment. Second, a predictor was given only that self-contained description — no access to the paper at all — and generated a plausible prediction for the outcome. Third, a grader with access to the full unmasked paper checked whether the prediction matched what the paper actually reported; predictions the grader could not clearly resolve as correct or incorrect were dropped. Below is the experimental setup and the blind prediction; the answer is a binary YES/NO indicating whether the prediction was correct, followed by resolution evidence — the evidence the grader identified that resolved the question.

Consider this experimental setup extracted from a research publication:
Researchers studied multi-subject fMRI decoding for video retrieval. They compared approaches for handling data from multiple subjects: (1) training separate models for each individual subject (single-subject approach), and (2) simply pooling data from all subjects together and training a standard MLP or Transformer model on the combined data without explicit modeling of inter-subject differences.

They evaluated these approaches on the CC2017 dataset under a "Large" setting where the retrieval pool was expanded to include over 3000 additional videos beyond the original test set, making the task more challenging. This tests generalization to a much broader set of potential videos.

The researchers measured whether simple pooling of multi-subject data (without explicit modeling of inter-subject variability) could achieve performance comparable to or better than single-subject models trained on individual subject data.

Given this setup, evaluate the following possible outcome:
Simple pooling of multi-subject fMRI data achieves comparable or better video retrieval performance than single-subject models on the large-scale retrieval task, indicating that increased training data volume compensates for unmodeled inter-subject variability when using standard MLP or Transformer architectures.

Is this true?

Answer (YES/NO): NO